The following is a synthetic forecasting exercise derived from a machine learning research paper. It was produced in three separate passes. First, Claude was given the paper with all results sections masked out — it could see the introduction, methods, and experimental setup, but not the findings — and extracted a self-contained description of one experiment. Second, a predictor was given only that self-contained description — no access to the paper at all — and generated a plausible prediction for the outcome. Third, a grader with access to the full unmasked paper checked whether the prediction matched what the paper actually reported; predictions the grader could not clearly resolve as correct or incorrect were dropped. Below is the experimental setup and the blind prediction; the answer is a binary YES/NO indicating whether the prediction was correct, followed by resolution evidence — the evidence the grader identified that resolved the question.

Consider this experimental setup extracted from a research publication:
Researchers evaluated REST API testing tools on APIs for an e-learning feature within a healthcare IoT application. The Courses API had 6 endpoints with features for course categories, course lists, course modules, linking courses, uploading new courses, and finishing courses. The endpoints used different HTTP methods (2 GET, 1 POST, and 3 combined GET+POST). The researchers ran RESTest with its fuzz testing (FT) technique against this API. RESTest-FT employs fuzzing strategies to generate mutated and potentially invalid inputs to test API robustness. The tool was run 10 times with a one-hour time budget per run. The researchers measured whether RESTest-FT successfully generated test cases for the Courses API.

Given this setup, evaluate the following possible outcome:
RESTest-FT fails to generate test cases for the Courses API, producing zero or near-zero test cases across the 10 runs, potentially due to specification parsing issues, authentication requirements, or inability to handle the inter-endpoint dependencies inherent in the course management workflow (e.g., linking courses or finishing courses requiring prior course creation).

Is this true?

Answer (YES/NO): YES